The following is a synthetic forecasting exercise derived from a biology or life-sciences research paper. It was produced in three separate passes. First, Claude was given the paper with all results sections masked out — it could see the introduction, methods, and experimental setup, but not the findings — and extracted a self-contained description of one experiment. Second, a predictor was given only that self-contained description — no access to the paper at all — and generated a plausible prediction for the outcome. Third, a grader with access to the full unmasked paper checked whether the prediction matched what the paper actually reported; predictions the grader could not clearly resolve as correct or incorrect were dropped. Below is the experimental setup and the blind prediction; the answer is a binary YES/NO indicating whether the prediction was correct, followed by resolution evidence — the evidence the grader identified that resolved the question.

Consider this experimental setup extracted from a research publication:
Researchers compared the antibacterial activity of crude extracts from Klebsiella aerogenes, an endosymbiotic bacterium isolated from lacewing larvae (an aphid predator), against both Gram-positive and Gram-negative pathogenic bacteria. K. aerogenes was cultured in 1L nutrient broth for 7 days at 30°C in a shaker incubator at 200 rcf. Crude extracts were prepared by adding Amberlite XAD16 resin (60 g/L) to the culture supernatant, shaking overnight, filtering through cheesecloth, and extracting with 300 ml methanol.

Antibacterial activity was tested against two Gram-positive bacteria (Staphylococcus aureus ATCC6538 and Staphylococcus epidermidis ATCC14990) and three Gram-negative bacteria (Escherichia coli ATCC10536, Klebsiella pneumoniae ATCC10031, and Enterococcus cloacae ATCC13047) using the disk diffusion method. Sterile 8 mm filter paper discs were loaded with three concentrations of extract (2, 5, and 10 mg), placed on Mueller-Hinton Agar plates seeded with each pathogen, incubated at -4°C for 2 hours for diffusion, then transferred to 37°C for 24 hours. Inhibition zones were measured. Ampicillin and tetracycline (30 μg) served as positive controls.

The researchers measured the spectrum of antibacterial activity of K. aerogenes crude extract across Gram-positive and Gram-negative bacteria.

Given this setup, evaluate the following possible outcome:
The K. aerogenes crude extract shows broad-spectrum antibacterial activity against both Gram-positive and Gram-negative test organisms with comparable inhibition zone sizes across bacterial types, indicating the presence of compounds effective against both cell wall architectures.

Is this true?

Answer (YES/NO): NO